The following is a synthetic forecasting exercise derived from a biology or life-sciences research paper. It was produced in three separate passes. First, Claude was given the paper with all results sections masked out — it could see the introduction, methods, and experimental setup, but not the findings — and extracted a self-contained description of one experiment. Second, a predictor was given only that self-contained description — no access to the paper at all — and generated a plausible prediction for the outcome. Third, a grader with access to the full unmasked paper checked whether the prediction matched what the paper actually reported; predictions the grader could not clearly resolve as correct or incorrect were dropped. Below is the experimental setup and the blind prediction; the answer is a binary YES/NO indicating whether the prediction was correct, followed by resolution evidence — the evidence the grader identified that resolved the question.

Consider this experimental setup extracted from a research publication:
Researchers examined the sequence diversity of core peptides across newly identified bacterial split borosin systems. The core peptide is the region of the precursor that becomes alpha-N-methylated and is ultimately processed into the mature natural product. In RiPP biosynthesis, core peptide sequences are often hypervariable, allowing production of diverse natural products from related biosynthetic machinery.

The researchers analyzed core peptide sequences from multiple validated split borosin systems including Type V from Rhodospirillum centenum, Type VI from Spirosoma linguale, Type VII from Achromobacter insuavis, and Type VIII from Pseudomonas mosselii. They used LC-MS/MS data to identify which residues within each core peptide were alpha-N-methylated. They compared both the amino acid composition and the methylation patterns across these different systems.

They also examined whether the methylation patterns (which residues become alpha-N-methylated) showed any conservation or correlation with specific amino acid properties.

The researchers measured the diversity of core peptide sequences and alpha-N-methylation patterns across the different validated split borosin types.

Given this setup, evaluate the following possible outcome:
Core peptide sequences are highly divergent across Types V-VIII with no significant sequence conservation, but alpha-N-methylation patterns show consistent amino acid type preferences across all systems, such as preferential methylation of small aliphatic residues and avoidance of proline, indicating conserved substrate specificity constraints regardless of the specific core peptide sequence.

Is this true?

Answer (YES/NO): NO